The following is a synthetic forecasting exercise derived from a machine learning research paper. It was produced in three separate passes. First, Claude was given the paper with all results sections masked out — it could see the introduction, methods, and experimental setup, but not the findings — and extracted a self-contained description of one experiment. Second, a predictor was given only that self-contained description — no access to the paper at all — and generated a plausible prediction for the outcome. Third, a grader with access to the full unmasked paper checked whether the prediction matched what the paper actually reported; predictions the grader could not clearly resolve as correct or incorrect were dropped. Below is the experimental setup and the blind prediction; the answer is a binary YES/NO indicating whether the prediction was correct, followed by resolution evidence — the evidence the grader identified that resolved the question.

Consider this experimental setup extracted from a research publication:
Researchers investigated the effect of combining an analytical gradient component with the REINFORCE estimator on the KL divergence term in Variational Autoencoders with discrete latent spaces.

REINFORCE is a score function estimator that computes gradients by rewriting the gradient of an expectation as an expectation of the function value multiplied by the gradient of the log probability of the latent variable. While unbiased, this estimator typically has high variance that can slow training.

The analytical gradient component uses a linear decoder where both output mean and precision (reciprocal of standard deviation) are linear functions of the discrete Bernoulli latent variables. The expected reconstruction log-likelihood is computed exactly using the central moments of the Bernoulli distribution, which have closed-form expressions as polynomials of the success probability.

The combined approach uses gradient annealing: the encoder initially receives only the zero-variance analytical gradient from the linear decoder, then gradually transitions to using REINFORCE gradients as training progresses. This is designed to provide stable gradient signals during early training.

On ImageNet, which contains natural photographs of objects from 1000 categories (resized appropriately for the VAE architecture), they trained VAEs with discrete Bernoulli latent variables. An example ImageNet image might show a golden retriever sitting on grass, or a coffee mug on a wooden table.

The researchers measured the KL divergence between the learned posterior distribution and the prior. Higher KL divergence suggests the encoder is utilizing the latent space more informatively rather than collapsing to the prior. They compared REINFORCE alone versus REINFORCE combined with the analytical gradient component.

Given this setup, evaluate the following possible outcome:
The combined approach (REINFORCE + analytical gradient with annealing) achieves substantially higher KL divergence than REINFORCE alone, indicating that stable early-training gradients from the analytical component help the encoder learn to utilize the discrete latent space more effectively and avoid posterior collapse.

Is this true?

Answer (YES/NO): YES